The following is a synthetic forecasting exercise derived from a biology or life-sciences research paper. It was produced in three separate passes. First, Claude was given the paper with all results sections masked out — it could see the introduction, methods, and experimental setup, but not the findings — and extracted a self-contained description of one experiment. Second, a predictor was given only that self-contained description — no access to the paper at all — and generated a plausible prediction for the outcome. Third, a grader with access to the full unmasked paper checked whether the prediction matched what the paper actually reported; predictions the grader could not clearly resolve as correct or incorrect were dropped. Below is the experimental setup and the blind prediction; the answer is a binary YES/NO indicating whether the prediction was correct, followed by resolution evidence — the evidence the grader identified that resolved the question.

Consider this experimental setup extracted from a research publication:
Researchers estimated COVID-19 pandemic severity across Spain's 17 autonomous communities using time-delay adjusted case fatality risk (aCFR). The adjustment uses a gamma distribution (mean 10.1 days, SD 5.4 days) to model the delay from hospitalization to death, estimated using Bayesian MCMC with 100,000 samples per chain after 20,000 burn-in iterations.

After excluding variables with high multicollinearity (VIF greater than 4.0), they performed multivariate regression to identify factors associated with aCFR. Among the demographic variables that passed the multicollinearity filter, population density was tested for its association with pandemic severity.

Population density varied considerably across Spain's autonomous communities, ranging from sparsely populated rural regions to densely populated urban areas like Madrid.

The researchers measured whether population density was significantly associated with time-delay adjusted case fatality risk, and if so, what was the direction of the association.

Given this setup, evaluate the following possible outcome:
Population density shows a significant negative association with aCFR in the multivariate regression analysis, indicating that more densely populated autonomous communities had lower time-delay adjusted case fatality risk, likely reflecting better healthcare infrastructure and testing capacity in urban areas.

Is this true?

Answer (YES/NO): NO